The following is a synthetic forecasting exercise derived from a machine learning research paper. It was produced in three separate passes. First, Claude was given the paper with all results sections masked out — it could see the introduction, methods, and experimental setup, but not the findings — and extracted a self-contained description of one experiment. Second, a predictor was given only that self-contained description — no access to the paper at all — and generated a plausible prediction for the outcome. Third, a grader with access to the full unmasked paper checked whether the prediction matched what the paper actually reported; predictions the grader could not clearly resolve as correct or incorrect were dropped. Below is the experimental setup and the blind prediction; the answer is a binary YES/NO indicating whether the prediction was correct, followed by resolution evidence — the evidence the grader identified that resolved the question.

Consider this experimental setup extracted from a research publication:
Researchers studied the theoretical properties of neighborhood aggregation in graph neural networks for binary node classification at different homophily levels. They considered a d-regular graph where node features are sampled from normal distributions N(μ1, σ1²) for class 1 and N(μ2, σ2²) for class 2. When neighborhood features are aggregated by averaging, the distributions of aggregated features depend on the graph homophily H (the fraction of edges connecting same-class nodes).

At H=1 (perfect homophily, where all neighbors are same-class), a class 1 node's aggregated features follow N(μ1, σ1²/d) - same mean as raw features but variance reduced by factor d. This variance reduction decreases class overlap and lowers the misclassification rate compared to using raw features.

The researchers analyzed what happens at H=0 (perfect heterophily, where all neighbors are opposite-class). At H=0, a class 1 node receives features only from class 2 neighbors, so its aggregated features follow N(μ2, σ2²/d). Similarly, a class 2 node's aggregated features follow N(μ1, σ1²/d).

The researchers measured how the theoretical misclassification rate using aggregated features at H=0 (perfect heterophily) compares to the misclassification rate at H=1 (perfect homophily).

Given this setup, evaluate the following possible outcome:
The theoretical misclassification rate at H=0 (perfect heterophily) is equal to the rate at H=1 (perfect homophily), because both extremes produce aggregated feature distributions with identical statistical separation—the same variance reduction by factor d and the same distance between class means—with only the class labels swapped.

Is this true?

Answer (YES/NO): YES